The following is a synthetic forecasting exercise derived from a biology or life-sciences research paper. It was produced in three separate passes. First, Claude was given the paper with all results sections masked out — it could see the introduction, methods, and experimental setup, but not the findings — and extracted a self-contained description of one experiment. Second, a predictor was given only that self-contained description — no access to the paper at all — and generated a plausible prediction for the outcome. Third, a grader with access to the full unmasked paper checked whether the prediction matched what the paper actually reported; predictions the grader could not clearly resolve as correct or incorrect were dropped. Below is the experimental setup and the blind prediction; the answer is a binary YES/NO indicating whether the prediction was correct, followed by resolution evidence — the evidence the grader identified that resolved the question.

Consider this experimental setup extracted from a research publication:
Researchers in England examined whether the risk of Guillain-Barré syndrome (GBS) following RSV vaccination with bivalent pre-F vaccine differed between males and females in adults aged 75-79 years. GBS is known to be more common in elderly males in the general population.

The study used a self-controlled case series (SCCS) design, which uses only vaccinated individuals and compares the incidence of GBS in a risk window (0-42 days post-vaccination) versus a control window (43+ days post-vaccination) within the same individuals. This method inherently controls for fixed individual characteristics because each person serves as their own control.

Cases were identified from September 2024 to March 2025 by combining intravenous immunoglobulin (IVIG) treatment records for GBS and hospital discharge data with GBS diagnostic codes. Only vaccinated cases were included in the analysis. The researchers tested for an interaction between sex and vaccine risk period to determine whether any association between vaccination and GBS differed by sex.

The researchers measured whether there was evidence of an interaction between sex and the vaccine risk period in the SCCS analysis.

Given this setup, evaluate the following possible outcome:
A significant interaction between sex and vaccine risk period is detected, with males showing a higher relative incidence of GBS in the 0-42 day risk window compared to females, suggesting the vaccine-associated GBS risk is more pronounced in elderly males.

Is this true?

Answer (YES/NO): NO